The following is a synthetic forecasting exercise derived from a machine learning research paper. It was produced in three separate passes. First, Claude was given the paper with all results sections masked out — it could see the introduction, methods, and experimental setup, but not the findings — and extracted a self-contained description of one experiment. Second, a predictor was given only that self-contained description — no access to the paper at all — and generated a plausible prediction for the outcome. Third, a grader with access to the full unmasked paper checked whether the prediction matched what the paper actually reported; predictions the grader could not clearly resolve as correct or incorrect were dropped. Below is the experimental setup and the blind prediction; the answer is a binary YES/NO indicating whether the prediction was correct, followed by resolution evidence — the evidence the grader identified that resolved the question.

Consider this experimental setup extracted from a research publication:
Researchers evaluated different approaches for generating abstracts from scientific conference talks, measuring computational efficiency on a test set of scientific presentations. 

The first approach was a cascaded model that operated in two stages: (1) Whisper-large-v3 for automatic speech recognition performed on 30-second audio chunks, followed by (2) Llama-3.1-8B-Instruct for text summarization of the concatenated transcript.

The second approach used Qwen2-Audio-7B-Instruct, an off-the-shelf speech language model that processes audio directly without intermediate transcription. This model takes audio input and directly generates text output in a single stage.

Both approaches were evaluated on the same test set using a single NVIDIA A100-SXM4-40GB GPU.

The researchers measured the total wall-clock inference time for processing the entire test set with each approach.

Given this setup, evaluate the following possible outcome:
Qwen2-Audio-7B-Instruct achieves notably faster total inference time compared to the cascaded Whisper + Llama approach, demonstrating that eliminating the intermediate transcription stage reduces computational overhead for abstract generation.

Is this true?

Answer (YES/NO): YES